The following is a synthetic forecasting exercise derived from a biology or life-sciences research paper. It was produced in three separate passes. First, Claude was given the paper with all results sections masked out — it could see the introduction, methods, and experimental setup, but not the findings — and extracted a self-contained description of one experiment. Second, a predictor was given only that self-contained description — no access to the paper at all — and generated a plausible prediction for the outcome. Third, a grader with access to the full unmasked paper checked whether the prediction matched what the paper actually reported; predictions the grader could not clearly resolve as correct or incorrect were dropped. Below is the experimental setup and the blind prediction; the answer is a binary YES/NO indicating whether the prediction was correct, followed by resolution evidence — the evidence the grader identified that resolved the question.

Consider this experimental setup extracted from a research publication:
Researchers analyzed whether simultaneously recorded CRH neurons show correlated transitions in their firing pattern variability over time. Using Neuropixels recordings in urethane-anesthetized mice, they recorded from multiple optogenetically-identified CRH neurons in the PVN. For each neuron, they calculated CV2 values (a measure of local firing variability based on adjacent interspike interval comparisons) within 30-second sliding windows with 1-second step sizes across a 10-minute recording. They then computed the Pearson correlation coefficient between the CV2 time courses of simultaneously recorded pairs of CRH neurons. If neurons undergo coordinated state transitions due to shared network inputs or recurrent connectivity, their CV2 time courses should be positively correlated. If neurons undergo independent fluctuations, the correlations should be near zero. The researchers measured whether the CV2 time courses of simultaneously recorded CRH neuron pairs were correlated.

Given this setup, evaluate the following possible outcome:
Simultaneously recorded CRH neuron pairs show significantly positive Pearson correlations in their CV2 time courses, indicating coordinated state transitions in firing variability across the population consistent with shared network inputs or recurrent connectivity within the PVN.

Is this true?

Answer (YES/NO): YES